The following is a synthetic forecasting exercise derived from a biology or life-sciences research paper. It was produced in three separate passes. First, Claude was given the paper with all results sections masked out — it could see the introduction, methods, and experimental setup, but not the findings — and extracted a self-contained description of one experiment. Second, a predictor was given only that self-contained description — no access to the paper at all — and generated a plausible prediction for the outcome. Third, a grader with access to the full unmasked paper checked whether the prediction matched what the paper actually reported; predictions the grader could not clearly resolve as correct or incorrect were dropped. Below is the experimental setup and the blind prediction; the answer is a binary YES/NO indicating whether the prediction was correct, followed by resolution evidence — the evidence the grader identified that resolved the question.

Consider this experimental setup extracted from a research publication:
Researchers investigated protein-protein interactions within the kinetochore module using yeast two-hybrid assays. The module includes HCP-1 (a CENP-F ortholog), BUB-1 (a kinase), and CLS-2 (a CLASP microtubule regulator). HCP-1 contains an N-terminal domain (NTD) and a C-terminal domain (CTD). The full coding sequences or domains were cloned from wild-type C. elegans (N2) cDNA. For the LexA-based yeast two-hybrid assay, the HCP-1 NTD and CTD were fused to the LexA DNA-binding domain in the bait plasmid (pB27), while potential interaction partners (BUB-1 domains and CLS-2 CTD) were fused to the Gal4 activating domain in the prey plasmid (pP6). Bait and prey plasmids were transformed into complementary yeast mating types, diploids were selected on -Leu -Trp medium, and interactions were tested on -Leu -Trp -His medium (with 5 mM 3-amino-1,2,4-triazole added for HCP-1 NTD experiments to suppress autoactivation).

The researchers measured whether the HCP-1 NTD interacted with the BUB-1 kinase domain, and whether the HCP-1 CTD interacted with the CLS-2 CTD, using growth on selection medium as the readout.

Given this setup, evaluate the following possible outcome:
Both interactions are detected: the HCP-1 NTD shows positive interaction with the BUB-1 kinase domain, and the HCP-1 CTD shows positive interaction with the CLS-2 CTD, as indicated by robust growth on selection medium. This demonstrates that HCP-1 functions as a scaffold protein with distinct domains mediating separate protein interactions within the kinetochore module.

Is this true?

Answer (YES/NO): NO